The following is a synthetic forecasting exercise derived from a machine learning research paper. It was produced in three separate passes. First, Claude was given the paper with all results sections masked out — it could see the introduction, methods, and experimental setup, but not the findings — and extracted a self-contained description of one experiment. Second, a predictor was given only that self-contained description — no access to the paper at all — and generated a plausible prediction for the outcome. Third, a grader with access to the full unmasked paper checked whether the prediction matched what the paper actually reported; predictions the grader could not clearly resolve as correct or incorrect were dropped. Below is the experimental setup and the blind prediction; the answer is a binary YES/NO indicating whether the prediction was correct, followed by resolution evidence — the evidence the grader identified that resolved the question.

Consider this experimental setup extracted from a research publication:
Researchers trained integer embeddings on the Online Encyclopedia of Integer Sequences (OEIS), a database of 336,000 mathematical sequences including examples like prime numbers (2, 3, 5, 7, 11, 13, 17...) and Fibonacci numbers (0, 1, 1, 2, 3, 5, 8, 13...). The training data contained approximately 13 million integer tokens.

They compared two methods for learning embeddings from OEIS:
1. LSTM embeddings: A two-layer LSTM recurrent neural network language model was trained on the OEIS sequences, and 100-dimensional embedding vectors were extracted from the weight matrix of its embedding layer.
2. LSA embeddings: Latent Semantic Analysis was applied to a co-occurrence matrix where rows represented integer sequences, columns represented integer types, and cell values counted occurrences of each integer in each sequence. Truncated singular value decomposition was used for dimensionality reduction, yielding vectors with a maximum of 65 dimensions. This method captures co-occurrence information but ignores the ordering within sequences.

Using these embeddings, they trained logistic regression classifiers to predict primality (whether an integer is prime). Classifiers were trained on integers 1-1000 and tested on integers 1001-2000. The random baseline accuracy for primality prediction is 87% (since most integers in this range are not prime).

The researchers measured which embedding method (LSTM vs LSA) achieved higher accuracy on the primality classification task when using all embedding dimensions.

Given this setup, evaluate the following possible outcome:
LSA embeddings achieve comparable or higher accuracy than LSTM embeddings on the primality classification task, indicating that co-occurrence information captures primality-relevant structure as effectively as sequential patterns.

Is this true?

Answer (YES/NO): NO